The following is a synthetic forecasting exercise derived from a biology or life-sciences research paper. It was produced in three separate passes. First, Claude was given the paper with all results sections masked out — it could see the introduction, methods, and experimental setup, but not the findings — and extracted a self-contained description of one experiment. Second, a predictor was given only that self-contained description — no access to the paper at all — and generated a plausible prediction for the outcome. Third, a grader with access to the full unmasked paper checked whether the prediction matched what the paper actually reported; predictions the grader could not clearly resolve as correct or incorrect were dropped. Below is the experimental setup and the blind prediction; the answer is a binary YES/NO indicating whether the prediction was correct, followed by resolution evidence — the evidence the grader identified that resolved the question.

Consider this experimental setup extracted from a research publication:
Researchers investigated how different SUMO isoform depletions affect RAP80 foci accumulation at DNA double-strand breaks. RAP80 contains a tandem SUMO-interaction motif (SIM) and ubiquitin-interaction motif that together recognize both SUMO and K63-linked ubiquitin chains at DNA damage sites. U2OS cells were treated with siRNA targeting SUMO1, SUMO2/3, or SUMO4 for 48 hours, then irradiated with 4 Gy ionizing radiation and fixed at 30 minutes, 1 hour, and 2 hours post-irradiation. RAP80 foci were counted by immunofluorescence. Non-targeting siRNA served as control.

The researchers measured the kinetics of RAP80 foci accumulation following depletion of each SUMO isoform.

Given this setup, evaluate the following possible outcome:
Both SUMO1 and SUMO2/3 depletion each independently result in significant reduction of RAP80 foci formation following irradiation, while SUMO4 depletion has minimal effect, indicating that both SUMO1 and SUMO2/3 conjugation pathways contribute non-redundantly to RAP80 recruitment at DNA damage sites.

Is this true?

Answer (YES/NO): NO